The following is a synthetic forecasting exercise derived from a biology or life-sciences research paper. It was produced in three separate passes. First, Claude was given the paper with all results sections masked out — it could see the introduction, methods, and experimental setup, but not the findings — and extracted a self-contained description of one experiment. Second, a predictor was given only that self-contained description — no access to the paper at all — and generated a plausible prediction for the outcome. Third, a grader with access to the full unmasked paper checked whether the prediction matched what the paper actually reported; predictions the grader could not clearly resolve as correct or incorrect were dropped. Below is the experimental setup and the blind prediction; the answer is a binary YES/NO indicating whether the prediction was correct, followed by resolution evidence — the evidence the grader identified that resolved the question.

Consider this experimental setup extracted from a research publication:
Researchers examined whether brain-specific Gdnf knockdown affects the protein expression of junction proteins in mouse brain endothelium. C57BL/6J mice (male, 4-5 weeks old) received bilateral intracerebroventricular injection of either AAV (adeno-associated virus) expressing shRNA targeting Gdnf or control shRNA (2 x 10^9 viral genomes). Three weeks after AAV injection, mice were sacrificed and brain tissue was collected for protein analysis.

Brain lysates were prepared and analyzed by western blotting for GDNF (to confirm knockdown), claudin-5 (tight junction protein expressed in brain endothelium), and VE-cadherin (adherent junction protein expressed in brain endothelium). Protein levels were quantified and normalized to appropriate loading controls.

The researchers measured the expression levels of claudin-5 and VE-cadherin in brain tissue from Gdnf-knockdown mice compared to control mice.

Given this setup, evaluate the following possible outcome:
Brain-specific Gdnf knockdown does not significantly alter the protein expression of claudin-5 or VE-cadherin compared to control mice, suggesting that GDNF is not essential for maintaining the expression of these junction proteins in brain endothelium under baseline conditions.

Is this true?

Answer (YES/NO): NO